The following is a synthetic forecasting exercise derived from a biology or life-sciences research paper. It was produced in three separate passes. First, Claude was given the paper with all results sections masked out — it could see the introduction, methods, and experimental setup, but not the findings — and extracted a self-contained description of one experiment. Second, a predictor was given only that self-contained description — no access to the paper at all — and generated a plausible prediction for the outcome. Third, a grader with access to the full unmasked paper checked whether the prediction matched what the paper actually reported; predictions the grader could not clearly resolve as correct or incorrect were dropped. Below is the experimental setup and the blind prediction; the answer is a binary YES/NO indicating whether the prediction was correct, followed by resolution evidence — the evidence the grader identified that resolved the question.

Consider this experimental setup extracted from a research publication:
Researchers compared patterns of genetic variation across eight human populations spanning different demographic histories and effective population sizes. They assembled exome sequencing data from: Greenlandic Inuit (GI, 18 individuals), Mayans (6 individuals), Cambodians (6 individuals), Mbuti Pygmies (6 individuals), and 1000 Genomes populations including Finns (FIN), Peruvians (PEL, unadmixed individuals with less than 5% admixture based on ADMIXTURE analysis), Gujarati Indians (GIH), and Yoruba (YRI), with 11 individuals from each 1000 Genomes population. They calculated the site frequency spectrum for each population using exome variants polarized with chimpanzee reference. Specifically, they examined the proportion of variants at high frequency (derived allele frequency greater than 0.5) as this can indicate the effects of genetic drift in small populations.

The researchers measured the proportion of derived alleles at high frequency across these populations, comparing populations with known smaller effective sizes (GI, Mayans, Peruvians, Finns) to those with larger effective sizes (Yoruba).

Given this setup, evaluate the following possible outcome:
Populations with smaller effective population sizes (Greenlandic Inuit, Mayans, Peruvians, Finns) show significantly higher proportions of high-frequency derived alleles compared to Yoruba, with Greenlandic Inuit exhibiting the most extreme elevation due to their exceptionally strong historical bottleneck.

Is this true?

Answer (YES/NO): YES